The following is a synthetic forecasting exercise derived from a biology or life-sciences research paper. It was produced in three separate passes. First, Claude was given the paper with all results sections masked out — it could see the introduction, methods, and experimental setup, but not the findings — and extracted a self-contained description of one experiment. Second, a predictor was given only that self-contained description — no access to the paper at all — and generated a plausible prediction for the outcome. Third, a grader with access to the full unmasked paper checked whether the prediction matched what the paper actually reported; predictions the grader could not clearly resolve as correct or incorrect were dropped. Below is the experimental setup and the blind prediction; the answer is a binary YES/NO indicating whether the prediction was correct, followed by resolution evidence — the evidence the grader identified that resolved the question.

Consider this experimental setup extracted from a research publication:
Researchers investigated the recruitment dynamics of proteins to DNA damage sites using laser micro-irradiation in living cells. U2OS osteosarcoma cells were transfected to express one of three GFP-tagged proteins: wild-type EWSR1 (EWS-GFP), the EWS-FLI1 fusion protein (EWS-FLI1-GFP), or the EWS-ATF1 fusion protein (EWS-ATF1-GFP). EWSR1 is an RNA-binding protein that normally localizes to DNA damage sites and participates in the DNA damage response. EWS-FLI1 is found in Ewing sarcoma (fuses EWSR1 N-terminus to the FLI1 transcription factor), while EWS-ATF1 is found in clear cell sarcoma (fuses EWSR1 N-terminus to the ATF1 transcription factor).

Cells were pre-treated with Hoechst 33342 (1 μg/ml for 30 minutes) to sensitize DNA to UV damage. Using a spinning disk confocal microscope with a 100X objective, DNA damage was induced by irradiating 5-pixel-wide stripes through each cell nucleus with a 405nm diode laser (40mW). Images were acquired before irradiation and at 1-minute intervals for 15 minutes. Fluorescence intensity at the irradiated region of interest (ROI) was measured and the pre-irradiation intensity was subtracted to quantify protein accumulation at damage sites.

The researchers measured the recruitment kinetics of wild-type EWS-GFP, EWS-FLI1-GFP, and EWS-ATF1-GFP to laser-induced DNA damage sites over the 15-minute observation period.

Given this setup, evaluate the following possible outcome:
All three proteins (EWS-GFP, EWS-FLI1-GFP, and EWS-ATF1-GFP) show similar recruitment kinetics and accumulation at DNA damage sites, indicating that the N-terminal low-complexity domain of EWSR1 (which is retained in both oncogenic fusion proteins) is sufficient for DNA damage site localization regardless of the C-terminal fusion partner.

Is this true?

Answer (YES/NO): NO